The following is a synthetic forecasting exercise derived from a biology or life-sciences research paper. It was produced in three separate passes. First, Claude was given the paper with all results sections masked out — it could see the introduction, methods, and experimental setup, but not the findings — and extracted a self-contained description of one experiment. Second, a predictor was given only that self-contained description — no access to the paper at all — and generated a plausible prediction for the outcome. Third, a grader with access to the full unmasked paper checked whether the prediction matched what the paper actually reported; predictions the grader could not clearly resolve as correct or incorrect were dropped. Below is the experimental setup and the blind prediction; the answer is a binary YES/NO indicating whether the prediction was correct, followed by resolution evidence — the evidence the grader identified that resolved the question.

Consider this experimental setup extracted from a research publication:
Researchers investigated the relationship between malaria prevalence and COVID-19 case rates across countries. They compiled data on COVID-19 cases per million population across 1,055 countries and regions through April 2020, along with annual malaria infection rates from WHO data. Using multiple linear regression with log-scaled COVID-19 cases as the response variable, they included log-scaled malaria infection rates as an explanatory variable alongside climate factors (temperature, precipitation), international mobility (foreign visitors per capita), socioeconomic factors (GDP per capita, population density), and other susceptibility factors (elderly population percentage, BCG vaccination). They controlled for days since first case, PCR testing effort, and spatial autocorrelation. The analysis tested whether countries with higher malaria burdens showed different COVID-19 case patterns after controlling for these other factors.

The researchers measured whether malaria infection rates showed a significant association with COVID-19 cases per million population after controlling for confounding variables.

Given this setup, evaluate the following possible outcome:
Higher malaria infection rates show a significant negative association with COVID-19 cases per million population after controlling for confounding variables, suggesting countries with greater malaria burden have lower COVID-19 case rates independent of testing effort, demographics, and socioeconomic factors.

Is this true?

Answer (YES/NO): YES